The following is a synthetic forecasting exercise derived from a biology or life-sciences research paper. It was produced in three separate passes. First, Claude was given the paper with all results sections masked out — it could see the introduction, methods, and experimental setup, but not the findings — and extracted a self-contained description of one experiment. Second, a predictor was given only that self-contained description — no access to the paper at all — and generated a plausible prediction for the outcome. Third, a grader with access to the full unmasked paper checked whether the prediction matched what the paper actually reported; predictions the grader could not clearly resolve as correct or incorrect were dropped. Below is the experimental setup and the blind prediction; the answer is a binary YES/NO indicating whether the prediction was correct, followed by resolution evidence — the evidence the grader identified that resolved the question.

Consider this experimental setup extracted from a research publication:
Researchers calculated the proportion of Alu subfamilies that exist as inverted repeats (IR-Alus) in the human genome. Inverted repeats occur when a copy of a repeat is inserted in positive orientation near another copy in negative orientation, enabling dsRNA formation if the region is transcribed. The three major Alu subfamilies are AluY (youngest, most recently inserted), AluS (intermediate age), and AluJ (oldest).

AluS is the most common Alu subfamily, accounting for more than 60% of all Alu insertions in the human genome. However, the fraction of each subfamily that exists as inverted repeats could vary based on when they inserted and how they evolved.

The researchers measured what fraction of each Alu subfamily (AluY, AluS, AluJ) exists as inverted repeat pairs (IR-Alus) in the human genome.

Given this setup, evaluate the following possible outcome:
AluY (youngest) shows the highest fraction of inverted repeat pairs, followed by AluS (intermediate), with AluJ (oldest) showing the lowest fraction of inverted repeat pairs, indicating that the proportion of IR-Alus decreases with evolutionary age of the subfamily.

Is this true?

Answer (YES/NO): NO